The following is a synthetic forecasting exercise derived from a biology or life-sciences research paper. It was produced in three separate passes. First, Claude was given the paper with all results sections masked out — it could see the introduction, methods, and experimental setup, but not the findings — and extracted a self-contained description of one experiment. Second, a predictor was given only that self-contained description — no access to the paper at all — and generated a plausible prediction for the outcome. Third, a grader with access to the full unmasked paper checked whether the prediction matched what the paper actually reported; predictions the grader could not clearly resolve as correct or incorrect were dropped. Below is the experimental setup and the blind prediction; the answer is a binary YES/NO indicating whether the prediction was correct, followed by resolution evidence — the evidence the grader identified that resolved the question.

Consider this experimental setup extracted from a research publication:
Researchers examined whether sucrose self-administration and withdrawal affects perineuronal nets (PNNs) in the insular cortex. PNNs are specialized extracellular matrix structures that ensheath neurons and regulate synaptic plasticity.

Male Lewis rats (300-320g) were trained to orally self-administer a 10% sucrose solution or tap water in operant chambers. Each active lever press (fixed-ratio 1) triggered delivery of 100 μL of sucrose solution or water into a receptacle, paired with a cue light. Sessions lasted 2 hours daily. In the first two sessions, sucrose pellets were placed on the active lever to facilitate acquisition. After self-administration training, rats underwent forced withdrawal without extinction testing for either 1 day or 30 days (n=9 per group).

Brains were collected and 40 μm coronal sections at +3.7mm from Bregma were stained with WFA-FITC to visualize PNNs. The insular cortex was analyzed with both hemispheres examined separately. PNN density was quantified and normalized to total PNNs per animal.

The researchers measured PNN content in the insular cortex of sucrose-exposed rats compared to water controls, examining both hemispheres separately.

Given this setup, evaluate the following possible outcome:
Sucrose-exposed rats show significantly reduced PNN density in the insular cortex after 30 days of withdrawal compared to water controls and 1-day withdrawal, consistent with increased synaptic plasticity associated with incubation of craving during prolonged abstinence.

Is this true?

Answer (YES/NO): NO